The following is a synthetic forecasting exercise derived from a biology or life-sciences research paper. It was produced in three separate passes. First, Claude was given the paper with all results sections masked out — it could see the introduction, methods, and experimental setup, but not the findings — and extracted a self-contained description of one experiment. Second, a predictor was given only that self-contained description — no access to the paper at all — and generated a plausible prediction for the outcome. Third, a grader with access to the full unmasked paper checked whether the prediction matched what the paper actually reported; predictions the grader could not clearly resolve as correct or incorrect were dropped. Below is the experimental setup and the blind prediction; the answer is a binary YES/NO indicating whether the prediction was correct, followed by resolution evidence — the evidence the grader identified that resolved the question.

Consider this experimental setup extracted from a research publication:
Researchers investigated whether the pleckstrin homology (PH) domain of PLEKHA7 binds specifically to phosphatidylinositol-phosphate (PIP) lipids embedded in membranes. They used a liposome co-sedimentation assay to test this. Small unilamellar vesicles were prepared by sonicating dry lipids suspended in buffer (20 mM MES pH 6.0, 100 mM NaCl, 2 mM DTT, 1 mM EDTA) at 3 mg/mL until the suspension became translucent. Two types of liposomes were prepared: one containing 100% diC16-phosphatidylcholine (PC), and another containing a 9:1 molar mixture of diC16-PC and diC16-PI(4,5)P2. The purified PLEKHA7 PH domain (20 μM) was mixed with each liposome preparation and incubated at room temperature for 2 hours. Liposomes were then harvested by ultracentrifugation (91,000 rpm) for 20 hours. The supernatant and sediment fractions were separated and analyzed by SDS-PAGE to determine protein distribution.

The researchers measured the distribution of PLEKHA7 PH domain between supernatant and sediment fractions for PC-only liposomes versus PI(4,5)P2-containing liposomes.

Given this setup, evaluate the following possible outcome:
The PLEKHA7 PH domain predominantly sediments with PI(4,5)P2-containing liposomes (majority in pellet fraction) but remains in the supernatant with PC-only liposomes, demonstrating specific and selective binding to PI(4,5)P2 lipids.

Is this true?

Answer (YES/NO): NO